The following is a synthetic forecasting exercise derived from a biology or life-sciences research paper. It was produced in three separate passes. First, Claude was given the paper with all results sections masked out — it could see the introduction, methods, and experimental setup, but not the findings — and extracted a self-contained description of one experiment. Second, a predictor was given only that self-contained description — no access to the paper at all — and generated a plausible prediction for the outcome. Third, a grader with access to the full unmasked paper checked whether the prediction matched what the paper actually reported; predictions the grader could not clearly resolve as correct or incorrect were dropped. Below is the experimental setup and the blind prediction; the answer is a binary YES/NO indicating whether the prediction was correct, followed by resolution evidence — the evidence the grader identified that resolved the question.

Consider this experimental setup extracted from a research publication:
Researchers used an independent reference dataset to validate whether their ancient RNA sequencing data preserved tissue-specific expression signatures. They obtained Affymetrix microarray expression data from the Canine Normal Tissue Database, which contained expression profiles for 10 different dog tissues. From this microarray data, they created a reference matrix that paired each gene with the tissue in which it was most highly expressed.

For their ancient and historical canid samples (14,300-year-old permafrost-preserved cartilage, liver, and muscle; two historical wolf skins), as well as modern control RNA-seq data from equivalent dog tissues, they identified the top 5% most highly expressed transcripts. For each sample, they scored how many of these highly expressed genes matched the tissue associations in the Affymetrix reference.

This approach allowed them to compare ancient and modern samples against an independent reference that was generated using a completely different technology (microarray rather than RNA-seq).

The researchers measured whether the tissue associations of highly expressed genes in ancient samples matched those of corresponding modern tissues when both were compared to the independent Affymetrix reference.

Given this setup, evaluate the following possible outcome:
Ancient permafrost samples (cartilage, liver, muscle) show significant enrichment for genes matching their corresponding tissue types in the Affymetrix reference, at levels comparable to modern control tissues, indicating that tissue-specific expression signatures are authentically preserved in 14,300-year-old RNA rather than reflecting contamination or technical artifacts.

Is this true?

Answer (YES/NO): NO